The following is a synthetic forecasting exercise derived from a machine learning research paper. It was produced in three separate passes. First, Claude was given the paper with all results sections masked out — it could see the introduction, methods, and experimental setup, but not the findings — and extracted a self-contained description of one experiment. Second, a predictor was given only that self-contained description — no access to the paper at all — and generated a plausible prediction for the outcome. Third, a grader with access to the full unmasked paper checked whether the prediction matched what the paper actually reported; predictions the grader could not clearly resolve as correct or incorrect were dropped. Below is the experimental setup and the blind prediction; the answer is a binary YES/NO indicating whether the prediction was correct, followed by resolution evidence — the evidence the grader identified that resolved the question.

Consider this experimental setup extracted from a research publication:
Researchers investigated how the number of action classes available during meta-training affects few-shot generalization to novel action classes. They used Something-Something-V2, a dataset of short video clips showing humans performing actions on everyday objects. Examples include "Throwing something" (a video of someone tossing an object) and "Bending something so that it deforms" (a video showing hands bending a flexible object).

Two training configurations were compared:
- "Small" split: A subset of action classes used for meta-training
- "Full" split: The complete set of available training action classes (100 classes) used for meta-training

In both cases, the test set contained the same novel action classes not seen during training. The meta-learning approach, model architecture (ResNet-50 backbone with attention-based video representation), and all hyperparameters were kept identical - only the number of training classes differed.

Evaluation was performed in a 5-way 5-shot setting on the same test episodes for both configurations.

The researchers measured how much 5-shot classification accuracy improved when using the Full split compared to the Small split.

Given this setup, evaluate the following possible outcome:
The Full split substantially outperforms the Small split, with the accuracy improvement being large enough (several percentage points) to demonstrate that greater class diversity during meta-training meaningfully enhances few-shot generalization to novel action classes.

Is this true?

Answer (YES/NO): YES